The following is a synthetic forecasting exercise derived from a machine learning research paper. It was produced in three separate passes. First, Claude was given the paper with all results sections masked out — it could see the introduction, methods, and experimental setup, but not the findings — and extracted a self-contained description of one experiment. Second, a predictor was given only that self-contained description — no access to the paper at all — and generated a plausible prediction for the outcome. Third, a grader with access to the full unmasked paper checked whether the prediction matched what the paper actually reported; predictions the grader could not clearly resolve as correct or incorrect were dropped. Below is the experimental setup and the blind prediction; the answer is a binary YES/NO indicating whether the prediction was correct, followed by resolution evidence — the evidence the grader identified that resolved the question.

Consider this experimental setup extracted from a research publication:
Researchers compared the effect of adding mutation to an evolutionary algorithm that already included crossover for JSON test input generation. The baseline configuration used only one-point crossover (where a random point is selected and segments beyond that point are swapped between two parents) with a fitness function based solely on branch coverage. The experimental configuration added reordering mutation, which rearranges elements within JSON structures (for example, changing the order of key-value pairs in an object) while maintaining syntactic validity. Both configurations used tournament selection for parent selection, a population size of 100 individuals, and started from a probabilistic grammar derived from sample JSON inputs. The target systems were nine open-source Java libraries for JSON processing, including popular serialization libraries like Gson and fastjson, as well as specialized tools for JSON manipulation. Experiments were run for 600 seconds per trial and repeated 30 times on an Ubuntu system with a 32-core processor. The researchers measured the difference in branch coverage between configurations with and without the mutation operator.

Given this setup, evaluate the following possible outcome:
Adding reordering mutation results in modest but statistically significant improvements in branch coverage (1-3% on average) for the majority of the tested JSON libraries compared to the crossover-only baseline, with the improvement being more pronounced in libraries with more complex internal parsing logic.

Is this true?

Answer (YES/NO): NO